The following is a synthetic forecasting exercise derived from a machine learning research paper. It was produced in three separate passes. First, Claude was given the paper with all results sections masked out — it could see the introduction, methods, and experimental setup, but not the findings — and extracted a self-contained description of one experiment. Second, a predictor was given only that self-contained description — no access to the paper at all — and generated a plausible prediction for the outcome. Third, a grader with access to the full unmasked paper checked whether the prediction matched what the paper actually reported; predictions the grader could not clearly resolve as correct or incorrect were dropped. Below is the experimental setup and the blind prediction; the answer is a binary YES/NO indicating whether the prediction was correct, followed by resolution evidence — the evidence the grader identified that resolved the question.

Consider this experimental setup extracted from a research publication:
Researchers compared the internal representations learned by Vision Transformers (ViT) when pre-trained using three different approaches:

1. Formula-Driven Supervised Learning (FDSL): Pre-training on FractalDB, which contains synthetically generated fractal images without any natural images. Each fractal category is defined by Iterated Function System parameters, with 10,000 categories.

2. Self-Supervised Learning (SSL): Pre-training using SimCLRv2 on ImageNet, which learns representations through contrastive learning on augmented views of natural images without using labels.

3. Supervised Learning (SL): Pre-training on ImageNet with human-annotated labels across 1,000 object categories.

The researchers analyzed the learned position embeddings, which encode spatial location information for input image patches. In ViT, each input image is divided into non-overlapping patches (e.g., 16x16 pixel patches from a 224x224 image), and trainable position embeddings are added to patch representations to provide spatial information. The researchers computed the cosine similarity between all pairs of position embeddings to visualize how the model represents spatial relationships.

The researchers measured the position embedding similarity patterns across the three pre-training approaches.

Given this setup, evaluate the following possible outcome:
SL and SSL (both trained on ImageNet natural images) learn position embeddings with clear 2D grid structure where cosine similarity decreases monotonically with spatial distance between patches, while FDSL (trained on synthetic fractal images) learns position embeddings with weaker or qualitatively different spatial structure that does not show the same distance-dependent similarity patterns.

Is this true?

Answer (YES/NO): NO